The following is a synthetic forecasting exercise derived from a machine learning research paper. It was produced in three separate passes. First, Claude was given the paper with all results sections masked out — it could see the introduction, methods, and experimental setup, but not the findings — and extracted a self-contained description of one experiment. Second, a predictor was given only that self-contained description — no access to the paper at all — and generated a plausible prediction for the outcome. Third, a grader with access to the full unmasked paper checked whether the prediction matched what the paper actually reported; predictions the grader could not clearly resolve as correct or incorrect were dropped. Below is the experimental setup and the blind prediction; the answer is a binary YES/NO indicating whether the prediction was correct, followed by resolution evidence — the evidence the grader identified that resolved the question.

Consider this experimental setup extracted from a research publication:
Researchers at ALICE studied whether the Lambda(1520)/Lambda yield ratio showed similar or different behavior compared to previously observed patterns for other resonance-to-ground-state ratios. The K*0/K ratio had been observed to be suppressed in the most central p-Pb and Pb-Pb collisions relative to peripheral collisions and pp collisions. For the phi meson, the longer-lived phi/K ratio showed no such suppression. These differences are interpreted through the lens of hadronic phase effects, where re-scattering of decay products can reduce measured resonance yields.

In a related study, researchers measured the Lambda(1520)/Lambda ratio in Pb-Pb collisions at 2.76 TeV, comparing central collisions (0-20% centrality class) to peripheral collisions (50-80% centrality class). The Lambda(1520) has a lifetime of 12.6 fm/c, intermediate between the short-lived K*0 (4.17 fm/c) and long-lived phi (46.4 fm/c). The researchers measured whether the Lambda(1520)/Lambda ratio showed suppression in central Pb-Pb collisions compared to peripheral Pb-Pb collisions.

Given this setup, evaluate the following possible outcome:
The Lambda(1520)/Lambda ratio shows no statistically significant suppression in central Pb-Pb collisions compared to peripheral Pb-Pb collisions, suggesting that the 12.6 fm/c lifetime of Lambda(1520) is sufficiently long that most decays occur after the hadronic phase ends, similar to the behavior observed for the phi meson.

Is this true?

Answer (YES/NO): NO